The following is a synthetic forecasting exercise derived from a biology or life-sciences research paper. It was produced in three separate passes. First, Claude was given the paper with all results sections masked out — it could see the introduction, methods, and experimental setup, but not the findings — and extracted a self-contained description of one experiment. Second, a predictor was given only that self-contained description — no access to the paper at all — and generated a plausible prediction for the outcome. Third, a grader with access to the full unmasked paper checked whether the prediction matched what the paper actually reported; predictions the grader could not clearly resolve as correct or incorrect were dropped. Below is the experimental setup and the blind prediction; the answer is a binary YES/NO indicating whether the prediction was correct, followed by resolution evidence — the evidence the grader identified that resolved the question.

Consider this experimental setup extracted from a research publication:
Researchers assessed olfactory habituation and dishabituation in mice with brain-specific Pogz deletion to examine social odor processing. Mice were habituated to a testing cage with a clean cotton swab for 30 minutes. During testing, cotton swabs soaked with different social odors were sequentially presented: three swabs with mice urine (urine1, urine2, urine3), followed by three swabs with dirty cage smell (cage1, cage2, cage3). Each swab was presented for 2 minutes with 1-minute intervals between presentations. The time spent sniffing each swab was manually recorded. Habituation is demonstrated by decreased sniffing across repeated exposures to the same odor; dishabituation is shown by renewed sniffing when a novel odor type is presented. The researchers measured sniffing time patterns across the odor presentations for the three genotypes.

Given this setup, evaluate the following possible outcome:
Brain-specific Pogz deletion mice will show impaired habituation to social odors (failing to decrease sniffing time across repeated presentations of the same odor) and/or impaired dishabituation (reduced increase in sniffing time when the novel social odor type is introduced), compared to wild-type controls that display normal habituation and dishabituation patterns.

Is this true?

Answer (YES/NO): NO